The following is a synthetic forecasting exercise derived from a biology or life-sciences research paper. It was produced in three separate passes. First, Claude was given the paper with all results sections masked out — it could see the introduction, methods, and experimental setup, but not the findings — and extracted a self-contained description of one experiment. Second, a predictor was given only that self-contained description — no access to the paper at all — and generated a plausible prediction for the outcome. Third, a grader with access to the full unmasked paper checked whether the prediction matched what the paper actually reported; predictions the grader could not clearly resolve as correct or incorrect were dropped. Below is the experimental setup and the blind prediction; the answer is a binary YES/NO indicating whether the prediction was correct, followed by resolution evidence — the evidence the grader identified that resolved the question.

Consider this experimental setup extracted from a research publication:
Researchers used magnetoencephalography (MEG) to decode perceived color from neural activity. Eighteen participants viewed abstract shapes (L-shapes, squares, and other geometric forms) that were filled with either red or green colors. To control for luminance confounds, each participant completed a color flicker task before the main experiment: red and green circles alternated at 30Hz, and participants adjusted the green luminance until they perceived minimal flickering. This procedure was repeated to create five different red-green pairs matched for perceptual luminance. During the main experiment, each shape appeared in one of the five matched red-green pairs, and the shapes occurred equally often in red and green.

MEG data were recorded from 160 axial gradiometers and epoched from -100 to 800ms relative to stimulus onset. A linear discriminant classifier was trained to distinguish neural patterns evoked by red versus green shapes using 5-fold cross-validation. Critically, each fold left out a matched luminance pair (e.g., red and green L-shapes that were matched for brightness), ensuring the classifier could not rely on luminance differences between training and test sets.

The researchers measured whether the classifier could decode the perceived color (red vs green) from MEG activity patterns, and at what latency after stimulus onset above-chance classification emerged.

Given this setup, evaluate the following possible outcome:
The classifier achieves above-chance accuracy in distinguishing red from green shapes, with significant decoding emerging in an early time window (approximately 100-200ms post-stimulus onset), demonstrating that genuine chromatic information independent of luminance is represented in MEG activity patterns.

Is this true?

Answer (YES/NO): NO